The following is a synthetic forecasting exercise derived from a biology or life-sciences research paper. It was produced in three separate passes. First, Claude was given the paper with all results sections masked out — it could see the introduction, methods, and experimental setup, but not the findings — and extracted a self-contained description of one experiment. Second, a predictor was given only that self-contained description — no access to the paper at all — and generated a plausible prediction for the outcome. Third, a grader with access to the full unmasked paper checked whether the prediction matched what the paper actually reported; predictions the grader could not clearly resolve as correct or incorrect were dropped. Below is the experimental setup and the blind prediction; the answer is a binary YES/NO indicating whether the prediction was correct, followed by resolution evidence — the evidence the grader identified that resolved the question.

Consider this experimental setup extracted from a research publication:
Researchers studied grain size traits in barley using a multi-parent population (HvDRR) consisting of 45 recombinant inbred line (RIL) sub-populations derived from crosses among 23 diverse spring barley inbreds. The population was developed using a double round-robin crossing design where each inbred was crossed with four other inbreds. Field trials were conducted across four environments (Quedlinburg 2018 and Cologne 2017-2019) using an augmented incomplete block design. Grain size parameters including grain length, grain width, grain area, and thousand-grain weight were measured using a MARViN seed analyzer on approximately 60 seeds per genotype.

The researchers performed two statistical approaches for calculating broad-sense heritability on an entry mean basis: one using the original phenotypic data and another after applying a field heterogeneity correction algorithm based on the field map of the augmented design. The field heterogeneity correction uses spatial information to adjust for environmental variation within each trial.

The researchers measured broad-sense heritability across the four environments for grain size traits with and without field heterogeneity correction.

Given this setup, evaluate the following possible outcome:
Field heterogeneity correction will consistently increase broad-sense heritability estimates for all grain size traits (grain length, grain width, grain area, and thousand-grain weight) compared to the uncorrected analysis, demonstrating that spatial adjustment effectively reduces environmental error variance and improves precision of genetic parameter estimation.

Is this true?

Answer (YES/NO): NO